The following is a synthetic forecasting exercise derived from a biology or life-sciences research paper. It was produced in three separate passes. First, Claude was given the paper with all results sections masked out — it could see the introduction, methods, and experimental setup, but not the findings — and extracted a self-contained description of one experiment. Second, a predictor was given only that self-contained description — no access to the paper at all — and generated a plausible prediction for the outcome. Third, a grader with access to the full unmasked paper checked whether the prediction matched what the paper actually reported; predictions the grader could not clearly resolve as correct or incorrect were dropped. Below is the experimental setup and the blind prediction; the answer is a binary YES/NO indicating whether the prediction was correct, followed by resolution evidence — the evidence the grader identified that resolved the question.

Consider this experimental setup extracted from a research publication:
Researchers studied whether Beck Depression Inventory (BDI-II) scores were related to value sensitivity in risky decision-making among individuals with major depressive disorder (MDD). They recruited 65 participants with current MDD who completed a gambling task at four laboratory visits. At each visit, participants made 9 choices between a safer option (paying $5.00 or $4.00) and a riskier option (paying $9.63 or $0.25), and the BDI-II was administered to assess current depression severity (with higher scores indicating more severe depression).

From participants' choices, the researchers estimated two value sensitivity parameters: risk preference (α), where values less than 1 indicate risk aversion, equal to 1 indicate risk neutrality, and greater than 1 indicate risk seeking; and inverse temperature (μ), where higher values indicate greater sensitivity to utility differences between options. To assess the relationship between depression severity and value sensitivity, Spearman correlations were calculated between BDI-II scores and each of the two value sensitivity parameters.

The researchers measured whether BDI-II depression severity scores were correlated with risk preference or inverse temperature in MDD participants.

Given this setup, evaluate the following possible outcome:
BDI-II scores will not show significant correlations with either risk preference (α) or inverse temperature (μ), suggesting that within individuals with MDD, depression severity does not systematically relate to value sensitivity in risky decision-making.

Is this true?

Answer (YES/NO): YES